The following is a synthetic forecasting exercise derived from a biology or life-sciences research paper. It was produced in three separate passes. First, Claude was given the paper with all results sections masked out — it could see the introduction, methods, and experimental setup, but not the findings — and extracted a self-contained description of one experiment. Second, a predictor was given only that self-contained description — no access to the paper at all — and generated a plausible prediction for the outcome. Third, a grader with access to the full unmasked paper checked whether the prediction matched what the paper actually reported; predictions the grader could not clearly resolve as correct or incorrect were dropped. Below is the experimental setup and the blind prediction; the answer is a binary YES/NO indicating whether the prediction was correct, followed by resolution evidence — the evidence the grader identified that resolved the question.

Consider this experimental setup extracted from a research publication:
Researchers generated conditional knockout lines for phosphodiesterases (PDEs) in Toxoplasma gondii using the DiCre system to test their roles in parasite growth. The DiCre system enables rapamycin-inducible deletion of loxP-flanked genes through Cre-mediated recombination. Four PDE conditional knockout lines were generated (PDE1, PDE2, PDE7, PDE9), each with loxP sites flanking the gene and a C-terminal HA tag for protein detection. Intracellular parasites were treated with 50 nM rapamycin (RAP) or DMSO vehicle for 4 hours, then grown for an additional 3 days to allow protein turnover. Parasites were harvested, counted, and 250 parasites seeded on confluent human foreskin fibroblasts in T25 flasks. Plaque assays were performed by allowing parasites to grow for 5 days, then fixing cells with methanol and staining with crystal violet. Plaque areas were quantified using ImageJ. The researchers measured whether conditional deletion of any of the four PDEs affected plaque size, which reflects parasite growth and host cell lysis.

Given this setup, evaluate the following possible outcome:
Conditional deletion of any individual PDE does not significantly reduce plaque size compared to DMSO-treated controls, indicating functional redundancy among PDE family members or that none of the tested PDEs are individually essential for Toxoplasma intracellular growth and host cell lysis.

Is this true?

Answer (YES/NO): NO